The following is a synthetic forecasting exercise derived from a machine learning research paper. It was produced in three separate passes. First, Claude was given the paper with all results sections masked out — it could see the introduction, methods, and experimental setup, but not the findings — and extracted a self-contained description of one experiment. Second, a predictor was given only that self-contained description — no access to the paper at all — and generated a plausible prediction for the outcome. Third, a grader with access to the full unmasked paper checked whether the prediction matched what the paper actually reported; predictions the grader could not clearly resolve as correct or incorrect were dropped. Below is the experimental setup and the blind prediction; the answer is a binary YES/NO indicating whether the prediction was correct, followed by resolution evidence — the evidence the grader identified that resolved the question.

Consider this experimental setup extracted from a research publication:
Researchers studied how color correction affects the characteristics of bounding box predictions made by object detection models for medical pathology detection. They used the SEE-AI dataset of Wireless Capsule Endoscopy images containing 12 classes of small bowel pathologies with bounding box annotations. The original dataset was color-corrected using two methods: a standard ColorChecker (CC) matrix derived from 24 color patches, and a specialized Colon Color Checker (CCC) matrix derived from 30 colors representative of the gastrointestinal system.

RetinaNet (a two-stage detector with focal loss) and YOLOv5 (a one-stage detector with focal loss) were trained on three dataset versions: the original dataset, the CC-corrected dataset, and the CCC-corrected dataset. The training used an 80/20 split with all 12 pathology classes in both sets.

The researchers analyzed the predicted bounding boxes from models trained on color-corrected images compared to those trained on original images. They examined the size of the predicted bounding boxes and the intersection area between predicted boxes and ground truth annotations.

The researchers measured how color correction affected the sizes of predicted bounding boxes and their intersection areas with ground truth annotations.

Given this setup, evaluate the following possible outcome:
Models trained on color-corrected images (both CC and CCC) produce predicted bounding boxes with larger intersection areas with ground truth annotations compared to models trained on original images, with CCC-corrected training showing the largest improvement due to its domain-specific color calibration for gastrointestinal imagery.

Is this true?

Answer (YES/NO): NO